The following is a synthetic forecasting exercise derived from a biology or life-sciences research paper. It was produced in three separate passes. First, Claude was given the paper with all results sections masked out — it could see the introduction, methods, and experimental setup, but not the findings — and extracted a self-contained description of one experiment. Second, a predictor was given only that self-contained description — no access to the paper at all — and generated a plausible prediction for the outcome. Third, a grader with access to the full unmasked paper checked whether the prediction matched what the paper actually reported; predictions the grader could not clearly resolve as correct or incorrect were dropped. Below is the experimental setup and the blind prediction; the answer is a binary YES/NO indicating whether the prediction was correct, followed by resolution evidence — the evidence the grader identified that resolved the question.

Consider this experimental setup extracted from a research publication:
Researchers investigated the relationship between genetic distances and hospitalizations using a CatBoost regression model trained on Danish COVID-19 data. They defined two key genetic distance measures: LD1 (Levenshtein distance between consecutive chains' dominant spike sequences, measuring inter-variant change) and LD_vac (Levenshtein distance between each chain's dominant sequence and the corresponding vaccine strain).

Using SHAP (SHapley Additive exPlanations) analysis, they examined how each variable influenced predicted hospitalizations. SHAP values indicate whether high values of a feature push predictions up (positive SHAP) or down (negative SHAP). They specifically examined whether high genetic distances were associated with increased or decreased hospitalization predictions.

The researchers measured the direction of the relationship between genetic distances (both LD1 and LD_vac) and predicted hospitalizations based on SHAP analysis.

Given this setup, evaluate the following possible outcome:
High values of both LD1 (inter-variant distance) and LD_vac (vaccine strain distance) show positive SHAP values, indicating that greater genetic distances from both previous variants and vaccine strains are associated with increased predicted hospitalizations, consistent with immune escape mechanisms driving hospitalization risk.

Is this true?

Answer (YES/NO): YES